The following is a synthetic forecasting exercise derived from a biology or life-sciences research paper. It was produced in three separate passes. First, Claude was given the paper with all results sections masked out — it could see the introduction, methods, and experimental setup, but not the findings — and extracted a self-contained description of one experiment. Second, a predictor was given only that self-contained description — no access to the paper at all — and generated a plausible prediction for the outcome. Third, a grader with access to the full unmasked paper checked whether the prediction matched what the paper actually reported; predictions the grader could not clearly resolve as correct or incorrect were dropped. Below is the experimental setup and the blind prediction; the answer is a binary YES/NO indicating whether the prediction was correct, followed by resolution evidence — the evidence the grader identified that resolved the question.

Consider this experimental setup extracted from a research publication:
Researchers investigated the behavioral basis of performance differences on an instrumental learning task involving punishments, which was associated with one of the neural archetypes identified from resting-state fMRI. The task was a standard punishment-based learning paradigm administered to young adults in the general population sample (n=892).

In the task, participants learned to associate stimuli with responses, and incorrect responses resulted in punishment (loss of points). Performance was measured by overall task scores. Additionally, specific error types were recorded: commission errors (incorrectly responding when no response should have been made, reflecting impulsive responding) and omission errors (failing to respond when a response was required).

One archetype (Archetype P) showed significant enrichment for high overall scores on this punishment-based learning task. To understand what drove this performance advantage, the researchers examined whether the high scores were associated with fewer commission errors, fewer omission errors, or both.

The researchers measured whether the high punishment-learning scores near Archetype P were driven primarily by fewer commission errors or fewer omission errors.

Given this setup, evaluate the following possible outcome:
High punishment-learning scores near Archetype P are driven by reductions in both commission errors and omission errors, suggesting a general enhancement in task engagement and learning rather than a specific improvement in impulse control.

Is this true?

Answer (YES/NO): NO